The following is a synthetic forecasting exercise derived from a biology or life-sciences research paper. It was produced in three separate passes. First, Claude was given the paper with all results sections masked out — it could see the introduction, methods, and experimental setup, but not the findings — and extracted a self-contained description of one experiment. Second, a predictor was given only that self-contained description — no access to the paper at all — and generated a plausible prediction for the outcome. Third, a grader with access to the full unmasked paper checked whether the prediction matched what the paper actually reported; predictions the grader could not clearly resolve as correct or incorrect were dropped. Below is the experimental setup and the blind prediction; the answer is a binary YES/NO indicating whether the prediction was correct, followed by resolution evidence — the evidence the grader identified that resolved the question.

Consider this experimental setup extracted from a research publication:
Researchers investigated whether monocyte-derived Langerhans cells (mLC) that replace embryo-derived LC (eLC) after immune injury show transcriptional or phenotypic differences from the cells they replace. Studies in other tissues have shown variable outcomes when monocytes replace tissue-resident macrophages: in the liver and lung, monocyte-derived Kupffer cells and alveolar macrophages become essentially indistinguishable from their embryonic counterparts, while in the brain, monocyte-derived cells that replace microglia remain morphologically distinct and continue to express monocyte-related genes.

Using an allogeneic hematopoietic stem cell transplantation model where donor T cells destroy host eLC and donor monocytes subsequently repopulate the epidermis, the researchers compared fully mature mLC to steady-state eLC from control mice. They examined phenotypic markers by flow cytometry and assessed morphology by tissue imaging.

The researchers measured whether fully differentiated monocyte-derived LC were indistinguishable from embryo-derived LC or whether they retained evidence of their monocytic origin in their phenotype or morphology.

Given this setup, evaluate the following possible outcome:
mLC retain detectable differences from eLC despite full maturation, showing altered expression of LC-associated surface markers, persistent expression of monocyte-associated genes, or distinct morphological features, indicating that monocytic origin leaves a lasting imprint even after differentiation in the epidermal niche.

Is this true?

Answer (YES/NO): NO